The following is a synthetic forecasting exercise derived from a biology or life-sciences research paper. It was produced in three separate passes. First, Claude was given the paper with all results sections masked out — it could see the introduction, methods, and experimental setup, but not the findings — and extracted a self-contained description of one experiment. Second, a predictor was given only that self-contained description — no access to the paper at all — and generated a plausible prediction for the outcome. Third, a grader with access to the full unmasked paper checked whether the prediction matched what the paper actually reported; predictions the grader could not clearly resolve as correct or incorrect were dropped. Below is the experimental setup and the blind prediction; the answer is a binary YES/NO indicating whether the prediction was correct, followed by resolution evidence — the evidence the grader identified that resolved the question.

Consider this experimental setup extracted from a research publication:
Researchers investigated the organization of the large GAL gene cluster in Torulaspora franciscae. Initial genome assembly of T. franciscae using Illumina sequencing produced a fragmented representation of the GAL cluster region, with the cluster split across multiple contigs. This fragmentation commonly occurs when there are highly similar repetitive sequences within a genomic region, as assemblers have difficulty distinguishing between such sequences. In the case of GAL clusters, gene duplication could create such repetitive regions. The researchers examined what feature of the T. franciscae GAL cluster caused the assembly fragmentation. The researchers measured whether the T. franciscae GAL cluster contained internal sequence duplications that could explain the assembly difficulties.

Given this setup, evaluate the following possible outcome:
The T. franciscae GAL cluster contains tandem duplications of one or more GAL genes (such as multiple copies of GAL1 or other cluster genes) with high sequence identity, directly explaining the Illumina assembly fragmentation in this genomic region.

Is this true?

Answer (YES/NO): YES